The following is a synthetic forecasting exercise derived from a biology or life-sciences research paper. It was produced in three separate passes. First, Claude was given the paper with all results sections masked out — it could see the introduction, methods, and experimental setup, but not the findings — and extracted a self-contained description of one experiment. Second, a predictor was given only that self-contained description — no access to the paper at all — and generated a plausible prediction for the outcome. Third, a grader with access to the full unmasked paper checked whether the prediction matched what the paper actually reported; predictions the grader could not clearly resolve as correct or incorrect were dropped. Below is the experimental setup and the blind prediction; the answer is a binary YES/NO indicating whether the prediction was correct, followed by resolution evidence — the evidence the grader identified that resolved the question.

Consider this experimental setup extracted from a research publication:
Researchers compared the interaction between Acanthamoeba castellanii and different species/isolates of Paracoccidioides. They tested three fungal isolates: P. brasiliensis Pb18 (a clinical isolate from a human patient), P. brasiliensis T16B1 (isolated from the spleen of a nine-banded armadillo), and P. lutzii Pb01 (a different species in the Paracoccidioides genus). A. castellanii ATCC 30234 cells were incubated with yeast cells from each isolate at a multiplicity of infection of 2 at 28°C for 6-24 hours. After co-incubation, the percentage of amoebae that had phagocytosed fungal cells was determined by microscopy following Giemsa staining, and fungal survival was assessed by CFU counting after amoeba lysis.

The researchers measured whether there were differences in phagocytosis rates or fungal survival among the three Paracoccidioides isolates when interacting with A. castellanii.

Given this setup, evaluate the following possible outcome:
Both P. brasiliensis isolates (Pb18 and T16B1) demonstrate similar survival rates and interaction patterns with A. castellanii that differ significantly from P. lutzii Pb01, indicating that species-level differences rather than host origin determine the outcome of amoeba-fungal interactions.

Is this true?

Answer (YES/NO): NO